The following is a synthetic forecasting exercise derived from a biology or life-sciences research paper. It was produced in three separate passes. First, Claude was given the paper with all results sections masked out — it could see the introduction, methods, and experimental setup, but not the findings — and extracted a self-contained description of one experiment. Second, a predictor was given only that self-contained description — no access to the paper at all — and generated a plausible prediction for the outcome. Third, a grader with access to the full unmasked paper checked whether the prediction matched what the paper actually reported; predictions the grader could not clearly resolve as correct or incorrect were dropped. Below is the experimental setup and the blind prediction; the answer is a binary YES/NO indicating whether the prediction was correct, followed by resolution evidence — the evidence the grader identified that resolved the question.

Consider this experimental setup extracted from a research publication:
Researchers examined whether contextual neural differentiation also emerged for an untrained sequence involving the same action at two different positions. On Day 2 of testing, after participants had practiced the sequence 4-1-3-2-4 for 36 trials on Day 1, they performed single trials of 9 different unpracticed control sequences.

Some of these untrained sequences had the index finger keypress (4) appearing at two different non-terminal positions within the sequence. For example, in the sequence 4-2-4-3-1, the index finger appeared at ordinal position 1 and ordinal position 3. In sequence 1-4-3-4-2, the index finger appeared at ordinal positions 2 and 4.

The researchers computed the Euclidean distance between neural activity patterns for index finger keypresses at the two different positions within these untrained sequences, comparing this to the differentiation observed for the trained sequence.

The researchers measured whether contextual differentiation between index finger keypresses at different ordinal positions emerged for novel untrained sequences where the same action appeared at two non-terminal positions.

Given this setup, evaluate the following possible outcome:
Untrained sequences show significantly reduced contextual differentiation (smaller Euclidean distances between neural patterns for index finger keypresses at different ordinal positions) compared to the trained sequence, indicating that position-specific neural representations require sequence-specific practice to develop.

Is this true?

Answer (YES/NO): YES